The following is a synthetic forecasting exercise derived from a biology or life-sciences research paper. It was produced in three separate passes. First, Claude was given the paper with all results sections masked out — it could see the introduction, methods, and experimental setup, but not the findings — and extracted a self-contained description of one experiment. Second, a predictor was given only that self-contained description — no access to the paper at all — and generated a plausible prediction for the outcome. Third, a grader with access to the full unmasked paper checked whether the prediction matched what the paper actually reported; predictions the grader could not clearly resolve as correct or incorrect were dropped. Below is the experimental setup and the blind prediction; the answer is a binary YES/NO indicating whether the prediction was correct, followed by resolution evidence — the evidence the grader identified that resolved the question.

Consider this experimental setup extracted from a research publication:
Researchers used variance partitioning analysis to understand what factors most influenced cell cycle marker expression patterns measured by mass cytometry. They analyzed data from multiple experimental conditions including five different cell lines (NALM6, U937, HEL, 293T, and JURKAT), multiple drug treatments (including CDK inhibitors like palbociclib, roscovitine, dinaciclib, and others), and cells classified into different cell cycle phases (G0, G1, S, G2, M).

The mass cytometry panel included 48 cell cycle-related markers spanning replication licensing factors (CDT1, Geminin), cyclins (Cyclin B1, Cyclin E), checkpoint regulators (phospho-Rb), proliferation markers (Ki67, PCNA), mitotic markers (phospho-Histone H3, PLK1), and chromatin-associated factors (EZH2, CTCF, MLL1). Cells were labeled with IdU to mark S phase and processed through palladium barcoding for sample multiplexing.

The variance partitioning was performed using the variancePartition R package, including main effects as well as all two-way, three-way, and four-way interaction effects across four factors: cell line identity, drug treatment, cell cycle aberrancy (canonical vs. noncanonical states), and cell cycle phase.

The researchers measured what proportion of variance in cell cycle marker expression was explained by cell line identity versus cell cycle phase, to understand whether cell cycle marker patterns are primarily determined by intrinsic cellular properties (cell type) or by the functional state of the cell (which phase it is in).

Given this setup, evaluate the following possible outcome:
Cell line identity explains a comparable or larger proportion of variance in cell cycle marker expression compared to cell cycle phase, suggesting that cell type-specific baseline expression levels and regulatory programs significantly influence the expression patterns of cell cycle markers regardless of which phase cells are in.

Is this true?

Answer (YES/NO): YES